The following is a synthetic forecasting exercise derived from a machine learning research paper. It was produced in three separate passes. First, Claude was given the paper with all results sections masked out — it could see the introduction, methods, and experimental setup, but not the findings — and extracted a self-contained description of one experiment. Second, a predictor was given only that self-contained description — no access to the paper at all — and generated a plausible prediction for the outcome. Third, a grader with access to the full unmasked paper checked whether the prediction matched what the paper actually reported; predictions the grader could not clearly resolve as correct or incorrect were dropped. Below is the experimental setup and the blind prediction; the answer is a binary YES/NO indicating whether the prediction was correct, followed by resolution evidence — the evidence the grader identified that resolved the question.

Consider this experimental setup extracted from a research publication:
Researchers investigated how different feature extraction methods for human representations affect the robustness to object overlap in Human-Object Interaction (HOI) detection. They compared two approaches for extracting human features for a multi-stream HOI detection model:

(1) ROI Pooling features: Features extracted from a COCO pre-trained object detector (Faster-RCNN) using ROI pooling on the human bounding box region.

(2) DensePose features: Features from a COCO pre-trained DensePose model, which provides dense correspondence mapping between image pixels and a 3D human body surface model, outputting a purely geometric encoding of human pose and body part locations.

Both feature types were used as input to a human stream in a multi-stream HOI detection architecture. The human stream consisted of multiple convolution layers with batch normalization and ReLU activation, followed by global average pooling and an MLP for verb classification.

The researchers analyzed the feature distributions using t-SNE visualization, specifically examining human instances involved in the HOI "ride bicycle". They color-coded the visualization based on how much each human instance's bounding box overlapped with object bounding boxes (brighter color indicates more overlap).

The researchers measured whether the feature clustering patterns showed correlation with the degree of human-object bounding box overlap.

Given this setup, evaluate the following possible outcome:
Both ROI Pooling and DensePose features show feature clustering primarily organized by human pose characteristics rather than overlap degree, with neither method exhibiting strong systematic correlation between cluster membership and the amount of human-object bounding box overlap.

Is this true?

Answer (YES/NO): NO